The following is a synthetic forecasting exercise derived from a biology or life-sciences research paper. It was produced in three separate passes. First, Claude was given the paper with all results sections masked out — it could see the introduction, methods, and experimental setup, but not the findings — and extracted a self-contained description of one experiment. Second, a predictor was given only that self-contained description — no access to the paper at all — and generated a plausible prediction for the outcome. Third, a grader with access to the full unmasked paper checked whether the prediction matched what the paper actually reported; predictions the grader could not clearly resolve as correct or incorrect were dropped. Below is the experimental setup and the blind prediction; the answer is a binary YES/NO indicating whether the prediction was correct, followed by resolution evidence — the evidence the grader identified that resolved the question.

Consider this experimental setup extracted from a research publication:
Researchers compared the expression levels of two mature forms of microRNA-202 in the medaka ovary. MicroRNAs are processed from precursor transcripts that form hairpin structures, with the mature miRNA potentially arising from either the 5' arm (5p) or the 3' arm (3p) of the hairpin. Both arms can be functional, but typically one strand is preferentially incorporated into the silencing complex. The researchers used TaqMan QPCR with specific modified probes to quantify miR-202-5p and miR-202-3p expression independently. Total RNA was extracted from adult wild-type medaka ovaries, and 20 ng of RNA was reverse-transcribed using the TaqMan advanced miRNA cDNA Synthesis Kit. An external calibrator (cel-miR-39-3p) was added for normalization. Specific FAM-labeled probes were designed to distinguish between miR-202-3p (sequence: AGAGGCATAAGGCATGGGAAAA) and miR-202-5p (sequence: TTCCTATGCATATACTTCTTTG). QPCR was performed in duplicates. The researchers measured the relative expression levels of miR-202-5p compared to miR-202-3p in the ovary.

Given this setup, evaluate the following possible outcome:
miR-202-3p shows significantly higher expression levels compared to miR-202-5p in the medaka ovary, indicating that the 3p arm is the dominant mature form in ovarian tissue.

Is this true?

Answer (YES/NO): NO